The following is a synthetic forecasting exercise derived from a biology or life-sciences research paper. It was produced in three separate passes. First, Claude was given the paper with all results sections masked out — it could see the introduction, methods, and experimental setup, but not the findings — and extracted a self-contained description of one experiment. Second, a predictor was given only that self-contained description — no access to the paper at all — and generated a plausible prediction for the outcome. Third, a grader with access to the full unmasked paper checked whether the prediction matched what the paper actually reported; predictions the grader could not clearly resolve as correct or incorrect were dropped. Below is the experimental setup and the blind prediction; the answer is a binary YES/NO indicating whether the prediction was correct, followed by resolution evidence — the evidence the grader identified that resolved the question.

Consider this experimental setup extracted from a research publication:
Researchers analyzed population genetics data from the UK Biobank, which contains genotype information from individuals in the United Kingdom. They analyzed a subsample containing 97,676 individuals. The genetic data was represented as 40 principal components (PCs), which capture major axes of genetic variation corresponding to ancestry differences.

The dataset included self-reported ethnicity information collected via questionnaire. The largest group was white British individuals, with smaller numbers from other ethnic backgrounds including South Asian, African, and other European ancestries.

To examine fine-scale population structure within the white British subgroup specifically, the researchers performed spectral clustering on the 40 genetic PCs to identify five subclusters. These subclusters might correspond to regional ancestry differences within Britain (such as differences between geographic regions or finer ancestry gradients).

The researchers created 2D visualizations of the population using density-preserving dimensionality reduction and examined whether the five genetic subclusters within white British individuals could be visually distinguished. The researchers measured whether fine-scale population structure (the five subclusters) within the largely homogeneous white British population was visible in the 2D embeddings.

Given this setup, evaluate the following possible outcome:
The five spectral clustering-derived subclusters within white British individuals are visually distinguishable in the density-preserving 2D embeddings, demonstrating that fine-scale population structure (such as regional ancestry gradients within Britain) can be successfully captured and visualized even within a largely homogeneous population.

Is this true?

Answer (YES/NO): YES